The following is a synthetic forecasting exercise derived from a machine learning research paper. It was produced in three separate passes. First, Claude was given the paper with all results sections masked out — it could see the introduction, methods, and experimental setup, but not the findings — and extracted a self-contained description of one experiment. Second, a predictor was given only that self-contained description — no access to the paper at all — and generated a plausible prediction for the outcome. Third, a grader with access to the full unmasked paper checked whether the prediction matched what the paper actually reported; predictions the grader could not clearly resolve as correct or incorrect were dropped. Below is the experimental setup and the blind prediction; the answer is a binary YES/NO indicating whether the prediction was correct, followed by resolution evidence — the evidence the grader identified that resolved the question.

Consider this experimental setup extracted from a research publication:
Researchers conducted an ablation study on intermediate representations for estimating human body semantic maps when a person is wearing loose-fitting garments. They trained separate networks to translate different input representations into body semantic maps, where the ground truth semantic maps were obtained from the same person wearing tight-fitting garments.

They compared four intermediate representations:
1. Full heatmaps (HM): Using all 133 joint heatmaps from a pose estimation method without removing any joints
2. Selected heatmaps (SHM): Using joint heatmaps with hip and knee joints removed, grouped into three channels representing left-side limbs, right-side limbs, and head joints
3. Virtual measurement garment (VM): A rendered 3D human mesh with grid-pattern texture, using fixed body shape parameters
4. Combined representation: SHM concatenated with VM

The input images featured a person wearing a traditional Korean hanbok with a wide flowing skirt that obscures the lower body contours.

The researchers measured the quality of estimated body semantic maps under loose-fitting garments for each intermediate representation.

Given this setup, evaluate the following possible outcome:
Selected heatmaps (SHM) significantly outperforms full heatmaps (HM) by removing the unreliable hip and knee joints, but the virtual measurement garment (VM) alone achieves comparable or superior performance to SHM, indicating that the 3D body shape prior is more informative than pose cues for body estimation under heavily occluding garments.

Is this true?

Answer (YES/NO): NO